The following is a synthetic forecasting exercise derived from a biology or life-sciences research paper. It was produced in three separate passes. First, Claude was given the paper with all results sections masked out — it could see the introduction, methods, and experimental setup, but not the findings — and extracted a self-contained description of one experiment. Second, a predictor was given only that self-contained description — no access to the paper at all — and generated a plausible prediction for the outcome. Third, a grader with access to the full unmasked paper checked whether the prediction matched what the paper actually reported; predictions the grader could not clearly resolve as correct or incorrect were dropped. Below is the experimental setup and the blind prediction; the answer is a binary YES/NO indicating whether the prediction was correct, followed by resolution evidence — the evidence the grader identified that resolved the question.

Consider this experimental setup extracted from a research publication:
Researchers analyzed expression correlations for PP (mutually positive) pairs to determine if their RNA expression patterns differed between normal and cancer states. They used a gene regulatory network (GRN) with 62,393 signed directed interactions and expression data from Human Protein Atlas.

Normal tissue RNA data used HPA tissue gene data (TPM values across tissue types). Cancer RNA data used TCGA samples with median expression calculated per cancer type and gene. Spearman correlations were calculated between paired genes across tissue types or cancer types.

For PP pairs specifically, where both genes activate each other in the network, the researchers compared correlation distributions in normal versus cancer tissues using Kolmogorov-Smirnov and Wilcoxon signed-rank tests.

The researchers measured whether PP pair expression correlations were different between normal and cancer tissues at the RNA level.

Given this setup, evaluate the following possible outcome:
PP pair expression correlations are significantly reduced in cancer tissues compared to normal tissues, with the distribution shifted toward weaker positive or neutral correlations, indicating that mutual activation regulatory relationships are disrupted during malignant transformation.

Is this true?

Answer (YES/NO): NO